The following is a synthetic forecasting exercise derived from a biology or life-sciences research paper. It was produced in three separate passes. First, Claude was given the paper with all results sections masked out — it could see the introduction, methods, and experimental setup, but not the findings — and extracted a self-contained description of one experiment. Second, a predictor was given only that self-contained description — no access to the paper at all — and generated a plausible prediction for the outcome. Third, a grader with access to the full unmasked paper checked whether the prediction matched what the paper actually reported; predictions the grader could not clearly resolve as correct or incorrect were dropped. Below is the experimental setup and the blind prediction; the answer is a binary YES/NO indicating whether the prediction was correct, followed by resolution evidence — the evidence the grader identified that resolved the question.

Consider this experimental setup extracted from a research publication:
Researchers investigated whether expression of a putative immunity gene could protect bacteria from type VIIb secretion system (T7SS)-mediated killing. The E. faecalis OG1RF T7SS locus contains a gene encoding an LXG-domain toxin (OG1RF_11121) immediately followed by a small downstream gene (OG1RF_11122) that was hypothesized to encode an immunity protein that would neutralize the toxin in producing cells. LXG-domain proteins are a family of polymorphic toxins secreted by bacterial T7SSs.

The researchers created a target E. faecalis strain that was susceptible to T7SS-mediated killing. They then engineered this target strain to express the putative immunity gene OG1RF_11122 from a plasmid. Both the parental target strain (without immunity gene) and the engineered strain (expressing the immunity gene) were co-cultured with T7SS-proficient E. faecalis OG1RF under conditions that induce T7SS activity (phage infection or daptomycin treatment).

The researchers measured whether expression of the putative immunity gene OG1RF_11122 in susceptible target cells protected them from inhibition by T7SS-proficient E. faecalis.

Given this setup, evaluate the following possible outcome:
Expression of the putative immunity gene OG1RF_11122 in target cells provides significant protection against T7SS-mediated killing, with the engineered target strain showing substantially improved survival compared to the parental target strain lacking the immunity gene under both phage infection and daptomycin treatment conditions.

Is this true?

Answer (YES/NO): NO